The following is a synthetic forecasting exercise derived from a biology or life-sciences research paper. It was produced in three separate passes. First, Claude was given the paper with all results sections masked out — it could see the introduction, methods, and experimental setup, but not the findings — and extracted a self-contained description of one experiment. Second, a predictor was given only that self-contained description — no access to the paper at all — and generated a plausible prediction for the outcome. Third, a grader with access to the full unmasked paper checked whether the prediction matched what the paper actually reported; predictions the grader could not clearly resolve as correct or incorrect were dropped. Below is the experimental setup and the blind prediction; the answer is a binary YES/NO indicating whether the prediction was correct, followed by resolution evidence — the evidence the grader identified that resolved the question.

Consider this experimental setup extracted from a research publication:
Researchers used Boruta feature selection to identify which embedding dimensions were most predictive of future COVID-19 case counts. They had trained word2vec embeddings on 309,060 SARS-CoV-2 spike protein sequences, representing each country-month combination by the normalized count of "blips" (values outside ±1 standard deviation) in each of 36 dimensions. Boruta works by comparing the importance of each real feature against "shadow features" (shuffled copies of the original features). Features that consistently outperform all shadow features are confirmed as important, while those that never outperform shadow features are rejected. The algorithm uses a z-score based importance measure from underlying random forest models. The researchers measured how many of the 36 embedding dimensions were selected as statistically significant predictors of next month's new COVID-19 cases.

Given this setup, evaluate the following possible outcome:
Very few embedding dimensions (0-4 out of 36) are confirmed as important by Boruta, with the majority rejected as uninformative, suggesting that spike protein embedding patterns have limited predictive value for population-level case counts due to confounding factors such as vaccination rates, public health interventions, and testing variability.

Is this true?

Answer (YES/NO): NO